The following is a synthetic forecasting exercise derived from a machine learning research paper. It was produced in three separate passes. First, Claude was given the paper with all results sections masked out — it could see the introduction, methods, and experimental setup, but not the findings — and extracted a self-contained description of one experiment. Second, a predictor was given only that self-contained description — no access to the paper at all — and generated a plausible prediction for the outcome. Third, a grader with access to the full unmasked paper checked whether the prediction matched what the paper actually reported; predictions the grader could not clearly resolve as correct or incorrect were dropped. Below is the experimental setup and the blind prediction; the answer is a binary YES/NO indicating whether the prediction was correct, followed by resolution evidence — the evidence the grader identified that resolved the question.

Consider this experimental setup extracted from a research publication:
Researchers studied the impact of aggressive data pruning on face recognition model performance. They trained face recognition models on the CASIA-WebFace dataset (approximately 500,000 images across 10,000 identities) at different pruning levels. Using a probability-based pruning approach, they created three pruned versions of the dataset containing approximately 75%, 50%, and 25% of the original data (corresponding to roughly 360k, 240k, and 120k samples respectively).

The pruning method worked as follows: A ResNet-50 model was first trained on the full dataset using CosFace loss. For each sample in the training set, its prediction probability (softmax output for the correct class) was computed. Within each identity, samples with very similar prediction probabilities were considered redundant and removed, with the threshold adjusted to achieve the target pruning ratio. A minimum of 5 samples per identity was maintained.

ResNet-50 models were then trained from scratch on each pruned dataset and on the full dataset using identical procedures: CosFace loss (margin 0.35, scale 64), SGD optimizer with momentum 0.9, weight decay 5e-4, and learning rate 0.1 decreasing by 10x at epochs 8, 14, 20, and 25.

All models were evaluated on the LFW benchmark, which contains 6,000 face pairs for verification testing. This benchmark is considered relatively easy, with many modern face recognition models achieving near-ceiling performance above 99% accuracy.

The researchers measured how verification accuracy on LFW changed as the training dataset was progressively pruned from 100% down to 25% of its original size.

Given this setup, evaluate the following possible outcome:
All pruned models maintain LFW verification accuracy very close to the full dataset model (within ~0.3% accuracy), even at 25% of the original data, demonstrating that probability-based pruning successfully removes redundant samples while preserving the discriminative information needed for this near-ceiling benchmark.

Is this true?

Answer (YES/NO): NO